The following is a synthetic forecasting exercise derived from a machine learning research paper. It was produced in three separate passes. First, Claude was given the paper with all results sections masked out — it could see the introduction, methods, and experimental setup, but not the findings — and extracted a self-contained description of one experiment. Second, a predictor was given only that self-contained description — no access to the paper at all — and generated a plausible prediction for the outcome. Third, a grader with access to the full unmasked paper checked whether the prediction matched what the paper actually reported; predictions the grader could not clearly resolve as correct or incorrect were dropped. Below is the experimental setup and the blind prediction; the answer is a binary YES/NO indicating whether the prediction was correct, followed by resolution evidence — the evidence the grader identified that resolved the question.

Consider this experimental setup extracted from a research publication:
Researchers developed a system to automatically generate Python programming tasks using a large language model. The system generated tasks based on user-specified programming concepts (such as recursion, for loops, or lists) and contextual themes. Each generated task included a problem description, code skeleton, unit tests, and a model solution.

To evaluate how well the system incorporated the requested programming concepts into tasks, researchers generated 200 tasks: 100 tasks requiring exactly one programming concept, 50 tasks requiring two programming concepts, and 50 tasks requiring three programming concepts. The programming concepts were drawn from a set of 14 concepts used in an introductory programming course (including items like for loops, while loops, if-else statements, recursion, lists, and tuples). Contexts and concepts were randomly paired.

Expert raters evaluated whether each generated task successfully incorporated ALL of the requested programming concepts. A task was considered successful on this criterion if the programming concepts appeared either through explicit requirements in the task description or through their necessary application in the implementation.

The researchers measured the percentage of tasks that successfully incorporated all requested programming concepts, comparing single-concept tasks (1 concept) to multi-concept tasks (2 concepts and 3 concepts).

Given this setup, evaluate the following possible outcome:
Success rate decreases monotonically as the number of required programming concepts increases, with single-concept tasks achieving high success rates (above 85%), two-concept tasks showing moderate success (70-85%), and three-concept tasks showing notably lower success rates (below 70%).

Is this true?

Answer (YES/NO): NO